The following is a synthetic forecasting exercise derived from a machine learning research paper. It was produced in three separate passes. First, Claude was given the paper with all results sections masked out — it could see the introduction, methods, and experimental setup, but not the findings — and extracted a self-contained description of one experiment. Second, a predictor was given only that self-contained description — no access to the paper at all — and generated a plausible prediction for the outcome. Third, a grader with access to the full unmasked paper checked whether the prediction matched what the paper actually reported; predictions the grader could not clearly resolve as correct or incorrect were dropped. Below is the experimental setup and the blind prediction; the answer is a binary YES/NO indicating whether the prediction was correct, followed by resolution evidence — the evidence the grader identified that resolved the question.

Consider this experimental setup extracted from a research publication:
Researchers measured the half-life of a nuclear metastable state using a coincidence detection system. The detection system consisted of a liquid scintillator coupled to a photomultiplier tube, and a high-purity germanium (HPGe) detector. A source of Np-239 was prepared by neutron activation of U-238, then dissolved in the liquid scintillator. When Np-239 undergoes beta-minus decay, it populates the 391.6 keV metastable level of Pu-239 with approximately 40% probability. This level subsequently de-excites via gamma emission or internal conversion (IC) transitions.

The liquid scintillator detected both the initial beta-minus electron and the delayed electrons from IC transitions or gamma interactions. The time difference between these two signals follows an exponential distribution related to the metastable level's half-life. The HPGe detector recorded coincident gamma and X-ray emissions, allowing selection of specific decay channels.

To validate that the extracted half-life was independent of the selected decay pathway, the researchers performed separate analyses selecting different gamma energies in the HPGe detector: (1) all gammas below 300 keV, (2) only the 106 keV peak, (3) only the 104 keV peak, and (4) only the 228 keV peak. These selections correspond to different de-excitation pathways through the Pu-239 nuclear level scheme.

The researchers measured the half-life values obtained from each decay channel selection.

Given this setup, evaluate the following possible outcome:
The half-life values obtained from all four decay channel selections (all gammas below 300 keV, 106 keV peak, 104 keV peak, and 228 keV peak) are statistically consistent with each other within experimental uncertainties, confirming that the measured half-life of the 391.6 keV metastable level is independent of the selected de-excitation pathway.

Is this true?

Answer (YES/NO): YES